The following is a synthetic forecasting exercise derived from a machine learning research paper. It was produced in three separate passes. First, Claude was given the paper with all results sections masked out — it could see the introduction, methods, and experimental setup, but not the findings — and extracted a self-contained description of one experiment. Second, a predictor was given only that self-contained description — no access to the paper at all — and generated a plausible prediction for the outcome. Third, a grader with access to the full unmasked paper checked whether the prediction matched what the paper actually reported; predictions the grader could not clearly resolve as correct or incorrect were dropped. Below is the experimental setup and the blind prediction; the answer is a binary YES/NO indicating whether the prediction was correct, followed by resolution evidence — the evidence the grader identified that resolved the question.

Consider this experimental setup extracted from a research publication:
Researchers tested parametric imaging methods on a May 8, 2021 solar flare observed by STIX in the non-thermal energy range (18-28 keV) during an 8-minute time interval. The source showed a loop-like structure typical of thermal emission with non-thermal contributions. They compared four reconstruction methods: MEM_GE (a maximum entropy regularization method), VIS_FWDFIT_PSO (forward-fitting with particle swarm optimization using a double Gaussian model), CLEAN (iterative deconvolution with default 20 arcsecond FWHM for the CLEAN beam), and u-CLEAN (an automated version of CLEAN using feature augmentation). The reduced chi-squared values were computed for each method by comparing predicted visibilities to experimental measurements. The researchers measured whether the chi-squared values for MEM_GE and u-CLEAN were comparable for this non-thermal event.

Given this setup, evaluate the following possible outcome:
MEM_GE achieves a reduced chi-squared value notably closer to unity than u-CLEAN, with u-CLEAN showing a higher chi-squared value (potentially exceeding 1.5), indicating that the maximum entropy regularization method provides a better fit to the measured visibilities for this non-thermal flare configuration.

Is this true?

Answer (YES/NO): NO